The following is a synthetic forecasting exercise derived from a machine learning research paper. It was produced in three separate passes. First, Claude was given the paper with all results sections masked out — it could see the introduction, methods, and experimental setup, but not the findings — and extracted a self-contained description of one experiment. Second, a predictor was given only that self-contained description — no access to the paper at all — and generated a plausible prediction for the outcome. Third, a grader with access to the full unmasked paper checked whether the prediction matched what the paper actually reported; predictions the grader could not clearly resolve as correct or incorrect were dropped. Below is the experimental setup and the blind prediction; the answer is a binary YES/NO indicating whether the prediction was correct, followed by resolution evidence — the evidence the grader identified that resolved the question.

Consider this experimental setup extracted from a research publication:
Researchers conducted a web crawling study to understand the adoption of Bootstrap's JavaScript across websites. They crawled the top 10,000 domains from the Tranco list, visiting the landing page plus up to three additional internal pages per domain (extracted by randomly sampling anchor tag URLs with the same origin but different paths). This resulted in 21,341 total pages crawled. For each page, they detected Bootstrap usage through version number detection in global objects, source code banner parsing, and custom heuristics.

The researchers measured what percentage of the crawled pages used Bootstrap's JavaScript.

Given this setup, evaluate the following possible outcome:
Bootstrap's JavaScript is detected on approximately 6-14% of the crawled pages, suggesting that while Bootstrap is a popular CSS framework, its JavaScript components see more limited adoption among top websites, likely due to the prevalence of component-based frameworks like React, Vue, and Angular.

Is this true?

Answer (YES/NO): NO